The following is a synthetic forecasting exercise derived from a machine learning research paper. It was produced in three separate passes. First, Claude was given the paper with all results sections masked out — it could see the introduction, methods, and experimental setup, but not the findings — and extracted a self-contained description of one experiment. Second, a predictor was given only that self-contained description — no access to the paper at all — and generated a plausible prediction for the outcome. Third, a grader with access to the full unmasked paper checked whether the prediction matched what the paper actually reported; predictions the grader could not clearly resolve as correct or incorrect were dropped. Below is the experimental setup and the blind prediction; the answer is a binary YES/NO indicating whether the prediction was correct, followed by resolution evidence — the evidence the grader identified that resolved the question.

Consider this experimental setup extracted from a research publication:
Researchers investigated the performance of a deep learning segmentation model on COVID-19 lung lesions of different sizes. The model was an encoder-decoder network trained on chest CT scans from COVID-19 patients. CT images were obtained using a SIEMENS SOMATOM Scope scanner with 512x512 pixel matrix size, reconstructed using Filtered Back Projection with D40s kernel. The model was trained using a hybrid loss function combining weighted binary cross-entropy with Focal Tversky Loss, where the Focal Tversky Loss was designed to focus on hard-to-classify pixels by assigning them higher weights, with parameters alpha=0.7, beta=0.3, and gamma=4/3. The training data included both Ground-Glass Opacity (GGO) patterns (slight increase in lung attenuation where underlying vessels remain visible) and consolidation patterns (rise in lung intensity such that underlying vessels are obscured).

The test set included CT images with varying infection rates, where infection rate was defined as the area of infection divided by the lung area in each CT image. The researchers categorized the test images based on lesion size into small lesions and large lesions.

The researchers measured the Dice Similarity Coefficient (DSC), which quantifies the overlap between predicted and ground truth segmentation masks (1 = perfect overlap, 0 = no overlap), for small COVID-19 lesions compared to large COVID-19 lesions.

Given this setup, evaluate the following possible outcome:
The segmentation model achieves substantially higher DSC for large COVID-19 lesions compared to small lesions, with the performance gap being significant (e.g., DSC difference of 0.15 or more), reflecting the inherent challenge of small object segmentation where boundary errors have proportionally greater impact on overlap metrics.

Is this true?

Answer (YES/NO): YES